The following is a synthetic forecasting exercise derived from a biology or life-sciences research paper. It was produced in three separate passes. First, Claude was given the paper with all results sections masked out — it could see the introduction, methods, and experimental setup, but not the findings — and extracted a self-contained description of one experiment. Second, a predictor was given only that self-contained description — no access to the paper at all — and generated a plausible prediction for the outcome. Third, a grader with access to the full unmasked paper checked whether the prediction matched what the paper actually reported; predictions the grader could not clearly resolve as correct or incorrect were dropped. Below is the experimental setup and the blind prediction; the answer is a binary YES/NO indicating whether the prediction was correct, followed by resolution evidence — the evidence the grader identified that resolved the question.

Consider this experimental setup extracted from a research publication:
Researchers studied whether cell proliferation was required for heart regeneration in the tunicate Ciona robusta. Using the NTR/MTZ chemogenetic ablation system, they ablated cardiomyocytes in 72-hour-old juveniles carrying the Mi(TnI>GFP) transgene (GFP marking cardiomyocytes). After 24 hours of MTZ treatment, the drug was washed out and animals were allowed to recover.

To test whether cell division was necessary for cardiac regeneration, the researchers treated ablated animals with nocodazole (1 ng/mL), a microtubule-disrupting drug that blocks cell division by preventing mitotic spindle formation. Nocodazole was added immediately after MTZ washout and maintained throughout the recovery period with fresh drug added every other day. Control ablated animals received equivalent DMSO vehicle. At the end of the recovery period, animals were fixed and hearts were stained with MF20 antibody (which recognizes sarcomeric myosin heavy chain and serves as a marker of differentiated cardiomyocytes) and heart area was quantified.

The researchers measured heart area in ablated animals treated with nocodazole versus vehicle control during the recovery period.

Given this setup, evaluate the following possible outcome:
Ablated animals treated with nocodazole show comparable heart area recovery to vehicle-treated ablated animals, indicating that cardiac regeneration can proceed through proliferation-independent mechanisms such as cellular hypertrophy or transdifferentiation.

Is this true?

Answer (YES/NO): NO